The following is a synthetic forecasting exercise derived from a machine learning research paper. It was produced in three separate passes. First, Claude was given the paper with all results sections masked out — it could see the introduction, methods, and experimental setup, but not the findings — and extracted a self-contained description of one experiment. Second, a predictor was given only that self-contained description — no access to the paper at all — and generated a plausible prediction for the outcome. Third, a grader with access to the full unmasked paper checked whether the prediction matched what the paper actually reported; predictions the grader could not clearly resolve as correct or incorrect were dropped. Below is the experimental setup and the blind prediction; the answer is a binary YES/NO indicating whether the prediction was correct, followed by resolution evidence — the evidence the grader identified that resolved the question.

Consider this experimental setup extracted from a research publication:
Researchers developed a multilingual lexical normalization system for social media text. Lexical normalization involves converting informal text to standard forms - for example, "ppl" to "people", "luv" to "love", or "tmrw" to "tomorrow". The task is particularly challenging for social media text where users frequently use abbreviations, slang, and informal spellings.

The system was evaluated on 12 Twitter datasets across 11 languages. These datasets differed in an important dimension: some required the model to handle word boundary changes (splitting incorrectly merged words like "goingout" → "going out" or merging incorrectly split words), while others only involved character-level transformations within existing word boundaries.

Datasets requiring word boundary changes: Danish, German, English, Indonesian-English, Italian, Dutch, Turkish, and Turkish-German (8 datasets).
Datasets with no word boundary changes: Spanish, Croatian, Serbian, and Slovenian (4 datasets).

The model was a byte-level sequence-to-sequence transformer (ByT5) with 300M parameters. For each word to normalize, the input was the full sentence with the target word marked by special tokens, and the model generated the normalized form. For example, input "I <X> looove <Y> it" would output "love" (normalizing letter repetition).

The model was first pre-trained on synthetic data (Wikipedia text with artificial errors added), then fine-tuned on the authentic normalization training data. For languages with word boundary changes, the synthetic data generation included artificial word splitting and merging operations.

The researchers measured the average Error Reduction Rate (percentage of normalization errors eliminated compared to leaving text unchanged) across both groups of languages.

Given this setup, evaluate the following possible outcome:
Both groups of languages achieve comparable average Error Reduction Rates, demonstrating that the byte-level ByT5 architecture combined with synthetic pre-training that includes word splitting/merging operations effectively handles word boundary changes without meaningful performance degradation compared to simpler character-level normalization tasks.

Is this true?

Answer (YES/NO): NO